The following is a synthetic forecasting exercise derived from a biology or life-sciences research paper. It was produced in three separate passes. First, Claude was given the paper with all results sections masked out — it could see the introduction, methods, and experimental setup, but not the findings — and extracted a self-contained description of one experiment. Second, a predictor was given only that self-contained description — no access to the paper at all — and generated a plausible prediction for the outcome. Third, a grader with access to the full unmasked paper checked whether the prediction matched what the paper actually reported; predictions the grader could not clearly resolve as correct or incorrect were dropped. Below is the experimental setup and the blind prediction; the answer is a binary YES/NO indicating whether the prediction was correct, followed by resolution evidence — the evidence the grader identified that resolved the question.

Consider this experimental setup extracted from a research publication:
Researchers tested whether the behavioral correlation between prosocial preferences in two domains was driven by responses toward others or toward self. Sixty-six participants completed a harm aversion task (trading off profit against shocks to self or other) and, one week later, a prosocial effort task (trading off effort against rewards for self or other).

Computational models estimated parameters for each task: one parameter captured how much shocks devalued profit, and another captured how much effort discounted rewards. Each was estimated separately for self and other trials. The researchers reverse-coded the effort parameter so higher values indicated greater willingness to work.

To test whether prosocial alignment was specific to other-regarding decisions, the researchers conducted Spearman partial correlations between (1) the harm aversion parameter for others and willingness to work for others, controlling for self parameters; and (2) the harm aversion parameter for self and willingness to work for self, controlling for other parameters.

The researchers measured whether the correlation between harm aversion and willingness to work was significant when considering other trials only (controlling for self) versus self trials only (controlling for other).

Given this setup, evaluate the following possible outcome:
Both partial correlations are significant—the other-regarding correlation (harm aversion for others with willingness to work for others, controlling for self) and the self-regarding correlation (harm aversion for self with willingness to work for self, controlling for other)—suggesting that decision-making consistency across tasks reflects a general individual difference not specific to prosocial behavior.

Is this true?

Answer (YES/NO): NO